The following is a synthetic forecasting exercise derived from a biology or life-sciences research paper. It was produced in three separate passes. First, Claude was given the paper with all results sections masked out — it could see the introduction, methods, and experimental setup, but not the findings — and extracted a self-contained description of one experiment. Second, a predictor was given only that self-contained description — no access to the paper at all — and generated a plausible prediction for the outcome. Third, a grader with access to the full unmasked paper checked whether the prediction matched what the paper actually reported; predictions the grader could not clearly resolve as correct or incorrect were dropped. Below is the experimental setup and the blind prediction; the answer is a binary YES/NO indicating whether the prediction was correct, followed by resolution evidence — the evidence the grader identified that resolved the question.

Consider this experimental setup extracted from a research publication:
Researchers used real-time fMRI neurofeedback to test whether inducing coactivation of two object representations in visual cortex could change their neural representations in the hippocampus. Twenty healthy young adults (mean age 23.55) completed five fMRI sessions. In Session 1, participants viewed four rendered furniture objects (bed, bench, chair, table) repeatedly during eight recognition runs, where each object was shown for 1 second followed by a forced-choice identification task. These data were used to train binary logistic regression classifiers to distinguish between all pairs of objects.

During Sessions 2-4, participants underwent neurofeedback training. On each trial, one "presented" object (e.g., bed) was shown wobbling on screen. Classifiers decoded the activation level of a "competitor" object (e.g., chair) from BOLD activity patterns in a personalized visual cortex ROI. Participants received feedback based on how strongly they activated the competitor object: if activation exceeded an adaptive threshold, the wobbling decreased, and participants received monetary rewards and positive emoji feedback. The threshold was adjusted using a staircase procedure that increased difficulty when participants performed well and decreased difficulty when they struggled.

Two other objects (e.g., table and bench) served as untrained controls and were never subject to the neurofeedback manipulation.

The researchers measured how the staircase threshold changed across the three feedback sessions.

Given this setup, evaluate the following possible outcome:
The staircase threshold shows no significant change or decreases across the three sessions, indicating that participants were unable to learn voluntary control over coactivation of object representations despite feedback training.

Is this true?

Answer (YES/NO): NO